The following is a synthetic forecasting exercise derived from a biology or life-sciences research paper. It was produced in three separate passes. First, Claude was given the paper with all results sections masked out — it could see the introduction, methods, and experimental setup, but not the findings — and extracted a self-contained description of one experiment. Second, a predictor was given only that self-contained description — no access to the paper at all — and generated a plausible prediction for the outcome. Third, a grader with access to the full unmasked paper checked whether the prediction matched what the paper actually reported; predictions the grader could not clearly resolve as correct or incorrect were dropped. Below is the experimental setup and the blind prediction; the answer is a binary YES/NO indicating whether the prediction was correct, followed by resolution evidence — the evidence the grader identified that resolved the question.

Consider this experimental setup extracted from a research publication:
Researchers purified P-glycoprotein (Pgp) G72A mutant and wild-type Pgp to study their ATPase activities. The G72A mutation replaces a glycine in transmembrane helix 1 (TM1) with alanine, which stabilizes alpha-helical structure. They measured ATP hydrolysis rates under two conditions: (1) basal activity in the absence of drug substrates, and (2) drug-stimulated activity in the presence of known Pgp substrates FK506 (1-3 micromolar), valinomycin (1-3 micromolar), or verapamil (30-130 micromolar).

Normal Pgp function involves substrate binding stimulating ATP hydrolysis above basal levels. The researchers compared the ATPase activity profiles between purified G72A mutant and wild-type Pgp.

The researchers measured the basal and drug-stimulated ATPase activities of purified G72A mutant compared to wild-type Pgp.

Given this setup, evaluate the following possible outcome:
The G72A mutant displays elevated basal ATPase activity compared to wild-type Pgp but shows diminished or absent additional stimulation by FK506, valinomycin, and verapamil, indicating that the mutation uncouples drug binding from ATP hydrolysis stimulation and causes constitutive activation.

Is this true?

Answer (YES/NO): NO